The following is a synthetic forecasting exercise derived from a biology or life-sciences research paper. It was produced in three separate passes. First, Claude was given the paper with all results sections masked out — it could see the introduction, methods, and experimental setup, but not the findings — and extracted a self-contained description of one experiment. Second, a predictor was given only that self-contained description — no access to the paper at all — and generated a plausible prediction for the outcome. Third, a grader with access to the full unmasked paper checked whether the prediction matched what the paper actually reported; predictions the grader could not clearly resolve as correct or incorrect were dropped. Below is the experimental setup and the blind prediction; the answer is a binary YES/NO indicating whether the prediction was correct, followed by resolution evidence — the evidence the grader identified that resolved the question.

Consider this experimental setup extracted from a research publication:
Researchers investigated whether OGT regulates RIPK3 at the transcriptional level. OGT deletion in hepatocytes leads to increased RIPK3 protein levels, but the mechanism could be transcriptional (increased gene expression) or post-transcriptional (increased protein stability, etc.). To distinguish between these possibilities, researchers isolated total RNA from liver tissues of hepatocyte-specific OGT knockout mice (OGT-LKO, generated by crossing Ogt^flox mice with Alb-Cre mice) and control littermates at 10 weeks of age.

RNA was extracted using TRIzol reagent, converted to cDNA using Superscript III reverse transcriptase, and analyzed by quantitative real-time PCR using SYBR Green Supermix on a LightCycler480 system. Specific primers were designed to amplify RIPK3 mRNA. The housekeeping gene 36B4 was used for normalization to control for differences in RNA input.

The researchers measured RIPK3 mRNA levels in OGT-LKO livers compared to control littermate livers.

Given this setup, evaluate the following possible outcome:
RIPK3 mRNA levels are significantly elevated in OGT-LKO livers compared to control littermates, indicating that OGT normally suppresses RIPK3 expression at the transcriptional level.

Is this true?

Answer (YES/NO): YES